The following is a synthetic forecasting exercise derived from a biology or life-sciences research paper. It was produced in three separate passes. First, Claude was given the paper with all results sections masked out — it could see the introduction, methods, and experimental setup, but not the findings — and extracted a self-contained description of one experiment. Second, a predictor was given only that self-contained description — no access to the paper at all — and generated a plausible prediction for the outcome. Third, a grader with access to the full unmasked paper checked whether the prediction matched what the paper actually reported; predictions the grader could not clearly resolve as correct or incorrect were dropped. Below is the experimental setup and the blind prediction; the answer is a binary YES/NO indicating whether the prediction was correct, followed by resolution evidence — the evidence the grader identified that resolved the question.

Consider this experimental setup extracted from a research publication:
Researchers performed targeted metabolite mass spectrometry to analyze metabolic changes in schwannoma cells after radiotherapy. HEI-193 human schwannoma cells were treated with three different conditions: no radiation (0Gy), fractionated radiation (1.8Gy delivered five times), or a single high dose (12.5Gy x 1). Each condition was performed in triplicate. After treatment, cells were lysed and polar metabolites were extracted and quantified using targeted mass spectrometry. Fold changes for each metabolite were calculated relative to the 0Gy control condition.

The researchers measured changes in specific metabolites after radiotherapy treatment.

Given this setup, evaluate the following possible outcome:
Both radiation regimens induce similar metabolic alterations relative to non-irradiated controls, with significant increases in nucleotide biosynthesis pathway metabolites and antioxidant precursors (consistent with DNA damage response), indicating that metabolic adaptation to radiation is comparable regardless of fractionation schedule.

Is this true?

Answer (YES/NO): NO